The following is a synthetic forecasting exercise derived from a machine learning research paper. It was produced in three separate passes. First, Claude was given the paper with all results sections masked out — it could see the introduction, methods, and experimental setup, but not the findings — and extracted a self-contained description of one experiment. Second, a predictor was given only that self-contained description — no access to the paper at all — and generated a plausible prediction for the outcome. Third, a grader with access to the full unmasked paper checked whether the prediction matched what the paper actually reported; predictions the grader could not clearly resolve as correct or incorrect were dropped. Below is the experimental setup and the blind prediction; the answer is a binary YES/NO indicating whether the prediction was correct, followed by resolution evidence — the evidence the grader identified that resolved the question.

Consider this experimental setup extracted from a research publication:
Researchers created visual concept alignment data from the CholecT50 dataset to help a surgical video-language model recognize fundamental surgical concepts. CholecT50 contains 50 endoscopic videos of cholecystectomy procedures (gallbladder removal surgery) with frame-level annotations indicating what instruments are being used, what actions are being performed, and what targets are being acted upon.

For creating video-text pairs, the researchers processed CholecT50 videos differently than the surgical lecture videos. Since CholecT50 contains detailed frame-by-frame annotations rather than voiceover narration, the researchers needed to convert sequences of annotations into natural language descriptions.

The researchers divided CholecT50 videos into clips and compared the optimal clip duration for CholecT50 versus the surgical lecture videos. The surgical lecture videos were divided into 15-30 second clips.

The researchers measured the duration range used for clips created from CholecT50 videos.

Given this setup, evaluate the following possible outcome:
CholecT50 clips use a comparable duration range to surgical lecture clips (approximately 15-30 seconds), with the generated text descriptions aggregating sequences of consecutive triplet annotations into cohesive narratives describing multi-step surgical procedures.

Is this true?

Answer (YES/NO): NO